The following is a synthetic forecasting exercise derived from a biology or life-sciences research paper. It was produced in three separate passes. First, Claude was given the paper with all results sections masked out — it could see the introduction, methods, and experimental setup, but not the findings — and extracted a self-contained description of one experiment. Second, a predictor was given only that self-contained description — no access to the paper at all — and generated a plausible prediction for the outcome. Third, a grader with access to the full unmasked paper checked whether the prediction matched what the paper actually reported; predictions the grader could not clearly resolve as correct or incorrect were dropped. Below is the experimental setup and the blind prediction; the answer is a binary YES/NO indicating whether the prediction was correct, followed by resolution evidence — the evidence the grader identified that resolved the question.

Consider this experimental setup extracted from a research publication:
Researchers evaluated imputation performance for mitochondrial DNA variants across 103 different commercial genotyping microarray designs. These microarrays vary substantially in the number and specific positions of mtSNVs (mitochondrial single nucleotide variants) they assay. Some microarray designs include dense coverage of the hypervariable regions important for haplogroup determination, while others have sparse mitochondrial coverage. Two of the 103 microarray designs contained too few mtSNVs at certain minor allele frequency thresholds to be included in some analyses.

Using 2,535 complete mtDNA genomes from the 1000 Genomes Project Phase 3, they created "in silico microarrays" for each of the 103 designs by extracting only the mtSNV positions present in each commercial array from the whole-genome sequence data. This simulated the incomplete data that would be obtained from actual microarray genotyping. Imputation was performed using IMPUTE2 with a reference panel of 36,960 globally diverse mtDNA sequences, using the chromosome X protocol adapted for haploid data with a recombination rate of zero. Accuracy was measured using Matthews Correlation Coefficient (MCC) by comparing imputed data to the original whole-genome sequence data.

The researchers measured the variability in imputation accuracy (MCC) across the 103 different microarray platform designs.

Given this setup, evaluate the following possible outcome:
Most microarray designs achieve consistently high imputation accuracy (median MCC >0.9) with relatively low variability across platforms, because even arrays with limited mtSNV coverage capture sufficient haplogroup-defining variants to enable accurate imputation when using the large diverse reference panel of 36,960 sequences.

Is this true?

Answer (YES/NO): NO